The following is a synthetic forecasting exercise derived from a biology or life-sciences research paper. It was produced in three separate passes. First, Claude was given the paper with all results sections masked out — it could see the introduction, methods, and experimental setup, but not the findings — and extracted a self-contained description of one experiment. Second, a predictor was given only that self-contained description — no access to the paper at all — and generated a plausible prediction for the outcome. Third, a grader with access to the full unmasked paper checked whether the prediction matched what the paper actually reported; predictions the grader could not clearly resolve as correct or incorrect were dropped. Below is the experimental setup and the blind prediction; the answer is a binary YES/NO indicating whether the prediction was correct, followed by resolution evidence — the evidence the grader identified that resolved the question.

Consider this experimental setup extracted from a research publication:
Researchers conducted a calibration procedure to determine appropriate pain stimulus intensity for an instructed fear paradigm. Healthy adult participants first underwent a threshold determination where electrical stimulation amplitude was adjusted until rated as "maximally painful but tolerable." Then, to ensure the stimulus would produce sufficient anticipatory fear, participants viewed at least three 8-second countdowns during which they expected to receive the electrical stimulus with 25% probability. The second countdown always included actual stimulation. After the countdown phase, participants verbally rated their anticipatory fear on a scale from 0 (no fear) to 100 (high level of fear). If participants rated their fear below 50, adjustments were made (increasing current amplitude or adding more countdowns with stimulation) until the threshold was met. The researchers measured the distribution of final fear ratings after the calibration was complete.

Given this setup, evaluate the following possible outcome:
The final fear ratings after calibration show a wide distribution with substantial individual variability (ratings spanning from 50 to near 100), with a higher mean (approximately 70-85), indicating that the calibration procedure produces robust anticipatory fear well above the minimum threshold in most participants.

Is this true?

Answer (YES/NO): NO